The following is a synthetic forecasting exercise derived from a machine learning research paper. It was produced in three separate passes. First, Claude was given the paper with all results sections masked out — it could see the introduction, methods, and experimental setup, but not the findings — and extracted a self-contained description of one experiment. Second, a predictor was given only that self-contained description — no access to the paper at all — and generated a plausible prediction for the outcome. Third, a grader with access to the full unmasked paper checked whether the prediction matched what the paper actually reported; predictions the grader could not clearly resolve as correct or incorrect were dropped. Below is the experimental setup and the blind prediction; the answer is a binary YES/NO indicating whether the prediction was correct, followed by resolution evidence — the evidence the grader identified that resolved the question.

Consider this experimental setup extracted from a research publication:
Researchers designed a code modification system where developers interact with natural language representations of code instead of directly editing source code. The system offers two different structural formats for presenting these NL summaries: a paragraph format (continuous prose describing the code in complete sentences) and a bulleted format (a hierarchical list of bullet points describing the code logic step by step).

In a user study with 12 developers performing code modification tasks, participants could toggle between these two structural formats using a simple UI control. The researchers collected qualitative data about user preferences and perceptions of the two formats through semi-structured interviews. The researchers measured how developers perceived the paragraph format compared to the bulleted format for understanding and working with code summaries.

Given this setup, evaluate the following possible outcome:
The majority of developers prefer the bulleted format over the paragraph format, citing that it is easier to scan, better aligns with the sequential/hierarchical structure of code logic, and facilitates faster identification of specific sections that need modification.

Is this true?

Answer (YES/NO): YES